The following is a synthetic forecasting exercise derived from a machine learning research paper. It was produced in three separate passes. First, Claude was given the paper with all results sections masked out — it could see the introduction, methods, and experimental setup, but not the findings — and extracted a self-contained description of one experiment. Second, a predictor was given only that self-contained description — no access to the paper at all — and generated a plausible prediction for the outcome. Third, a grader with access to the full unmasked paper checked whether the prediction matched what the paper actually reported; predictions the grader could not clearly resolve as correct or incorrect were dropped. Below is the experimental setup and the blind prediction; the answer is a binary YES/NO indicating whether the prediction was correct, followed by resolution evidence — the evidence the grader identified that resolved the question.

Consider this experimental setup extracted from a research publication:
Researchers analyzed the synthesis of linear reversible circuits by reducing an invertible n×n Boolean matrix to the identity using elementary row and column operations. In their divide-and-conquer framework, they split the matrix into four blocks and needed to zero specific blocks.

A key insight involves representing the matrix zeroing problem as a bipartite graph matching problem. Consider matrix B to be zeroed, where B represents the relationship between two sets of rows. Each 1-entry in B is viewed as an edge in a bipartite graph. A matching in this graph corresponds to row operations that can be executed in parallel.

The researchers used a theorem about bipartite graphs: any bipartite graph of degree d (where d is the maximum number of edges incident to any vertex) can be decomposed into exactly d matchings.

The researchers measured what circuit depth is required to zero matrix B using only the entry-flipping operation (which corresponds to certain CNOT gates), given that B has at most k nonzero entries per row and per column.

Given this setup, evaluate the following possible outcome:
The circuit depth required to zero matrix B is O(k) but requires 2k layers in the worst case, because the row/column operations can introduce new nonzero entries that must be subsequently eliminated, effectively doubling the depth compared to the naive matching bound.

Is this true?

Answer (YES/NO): NO